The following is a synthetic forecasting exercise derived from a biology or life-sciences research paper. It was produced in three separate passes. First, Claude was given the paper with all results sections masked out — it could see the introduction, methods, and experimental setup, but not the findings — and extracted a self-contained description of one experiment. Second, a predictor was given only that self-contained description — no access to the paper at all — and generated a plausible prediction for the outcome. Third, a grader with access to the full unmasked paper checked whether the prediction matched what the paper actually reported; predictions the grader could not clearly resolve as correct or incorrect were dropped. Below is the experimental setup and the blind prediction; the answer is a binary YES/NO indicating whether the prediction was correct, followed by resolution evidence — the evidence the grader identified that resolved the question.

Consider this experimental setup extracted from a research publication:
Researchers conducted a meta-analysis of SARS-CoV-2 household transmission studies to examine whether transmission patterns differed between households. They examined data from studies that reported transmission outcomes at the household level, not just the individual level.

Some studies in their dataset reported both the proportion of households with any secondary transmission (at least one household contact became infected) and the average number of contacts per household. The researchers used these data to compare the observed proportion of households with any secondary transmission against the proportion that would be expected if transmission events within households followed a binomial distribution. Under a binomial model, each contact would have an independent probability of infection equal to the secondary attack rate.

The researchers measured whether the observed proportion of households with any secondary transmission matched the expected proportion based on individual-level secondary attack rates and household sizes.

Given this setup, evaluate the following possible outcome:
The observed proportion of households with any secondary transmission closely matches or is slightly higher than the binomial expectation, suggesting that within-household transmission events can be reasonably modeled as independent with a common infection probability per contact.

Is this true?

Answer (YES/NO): NO